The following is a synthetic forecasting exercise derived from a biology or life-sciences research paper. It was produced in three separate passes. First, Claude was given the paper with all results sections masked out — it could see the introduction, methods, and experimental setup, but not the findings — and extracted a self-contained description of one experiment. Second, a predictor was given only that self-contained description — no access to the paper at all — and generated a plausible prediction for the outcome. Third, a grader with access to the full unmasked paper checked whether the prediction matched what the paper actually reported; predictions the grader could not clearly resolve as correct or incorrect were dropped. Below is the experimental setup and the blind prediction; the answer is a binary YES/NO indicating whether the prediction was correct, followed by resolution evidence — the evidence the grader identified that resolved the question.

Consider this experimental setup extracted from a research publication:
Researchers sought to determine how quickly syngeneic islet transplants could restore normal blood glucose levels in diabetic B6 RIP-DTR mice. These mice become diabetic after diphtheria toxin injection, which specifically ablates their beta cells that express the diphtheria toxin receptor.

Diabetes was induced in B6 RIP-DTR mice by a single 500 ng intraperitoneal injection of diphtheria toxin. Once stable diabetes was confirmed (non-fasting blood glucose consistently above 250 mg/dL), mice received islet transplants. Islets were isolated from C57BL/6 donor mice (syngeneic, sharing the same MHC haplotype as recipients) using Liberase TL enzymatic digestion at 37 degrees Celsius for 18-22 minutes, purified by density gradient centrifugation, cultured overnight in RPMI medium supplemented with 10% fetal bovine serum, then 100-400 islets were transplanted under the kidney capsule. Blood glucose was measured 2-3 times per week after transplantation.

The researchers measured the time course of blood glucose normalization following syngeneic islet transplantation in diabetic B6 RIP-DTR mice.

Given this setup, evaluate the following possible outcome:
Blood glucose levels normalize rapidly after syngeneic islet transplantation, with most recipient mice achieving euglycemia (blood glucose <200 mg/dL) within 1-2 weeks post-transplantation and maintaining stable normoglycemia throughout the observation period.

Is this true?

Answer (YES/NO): NO